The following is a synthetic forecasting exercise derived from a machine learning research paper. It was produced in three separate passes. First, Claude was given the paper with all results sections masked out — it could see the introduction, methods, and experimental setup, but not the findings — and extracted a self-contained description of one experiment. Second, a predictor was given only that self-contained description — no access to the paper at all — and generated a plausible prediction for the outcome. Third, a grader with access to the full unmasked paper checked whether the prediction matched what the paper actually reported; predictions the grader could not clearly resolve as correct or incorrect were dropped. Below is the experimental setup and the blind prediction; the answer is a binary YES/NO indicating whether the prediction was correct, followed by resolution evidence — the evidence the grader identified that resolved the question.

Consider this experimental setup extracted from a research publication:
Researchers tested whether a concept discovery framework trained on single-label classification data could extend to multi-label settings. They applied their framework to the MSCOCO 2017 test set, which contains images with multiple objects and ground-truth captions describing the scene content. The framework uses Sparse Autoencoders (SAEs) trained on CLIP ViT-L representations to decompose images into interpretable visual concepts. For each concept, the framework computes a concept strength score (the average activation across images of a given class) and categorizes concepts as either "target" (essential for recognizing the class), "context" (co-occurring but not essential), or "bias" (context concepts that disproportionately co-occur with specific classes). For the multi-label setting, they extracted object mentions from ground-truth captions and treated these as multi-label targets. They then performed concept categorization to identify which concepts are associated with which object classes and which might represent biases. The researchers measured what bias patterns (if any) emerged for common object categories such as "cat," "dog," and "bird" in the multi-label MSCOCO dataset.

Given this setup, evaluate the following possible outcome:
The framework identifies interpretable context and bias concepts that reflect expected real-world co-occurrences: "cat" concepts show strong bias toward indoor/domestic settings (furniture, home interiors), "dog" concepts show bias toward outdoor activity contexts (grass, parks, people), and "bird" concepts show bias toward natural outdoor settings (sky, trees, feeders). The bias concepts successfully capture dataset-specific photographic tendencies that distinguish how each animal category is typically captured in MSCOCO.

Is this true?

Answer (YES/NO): NO